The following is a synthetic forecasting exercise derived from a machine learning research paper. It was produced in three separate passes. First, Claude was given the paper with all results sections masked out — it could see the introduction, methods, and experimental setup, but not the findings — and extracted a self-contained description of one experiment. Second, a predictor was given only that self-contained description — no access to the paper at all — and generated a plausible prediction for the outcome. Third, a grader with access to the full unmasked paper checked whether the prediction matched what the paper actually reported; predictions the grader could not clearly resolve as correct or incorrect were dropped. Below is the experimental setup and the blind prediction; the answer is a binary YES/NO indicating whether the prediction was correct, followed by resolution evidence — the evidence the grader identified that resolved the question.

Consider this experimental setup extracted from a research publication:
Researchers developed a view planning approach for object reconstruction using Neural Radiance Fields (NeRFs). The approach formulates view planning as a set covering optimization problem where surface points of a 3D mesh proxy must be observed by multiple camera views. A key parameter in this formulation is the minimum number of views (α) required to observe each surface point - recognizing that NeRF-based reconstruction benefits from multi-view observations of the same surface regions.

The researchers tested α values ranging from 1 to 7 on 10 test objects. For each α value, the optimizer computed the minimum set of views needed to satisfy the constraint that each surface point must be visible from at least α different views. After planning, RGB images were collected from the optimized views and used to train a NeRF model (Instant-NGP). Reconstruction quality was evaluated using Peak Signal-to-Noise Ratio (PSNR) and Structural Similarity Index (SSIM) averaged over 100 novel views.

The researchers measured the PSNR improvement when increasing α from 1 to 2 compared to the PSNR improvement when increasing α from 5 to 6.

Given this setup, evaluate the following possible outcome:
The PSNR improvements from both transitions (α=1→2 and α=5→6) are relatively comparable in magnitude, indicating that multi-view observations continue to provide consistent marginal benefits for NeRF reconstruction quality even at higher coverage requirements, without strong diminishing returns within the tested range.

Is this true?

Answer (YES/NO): NO